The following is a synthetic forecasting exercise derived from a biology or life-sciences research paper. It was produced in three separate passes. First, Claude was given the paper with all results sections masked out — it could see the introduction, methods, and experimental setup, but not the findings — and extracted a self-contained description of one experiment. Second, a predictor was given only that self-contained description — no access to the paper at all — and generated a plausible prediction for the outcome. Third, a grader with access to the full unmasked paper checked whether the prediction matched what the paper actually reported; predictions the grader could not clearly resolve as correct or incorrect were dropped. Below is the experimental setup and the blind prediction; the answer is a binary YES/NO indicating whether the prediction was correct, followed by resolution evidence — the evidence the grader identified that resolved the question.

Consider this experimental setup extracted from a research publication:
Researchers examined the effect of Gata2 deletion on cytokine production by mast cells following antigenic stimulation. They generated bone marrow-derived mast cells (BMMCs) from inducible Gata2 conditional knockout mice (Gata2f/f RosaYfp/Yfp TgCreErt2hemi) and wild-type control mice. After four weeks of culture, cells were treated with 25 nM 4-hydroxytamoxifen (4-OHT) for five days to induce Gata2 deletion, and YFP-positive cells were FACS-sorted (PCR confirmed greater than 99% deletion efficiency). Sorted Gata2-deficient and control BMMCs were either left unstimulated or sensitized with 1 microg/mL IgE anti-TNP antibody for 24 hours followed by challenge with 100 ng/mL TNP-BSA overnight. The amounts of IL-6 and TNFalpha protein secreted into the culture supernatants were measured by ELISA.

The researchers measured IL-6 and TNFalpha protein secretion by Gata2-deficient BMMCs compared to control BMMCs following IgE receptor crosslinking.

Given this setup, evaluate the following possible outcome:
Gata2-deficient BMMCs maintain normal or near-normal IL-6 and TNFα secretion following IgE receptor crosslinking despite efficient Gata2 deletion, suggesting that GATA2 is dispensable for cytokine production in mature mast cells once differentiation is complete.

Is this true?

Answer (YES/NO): NO